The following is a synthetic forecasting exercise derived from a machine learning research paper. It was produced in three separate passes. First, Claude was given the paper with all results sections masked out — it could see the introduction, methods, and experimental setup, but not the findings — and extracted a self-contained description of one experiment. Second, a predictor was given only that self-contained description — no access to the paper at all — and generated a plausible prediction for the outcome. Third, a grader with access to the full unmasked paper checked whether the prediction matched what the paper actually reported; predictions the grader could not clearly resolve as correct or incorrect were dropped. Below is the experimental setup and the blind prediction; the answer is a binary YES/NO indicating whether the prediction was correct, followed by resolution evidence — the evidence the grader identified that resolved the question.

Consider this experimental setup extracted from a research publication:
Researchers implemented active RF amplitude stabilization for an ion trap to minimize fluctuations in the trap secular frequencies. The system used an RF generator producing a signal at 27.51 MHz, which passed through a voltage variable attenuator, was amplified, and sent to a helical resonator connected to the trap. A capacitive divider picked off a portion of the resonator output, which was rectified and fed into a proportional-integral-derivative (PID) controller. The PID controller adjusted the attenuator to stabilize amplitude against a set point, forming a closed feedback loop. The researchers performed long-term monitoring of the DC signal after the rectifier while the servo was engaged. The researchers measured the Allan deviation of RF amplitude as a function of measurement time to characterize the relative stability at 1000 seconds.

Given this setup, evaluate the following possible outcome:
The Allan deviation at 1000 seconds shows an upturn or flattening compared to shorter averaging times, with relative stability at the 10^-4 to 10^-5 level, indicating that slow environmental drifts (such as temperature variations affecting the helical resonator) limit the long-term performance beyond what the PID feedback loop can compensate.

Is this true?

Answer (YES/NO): NO